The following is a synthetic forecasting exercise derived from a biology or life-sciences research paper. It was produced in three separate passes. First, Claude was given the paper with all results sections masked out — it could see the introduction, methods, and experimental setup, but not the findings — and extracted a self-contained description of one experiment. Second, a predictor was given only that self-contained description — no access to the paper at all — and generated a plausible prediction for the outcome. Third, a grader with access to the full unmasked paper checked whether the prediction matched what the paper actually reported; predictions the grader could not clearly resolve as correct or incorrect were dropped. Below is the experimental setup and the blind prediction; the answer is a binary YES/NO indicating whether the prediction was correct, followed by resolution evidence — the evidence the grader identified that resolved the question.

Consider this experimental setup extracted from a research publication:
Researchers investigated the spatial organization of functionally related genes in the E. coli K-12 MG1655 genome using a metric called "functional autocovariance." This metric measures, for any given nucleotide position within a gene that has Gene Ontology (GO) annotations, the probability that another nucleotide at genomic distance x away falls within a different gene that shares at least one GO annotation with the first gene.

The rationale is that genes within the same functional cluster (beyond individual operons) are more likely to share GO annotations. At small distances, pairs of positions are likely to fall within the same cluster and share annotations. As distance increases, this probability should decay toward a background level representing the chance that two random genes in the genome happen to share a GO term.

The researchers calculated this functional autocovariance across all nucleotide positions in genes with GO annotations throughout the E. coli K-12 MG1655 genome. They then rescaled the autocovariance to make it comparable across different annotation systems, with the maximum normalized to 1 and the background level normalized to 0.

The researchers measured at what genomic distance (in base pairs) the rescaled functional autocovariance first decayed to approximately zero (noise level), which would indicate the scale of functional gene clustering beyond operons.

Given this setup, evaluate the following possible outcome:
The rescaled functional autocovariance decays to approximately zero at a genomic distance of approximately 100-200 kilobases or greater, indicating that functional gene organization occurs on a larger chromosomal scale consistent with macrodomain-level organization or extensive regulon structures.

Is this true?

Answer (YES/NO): NO